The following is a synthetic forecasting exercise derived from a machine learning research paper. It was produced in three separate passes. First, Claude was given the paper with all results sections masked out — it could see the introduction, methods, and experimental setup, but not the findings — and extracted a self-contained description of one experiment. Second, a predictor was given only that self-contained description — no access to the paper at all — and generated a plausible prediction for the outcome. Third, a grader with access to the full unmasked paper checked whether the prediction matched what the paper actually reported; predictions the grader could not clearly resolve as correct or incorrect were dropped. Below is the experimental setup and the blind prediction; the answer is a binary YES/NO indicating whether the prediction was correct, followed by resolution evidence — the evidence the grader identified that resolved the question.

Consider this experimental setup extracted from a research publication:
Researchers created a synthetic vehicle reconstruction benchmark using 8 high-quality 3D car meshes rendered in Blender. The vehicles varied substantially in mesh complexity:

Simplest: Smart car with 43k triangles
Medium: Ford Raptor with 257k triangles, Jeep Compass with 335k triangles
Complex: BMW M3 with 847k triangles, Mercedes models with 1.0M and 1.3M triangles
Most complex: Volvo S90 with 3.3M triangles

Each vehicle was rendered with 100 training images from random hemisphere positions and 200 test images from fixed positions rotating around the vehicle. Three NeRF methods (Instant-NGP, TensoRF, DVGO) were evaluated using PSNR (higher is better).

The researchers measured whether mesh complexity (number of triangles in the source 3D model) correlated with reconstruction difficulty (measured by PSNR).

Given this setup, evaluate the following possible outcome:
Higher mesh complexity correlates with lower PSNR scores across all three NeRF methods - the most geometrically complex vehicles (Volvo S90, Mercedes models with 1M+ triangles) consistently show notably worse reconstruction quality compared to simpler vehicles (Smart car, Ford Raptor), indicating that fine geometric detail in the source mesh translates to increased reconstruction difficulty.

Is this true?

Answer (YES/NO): NO